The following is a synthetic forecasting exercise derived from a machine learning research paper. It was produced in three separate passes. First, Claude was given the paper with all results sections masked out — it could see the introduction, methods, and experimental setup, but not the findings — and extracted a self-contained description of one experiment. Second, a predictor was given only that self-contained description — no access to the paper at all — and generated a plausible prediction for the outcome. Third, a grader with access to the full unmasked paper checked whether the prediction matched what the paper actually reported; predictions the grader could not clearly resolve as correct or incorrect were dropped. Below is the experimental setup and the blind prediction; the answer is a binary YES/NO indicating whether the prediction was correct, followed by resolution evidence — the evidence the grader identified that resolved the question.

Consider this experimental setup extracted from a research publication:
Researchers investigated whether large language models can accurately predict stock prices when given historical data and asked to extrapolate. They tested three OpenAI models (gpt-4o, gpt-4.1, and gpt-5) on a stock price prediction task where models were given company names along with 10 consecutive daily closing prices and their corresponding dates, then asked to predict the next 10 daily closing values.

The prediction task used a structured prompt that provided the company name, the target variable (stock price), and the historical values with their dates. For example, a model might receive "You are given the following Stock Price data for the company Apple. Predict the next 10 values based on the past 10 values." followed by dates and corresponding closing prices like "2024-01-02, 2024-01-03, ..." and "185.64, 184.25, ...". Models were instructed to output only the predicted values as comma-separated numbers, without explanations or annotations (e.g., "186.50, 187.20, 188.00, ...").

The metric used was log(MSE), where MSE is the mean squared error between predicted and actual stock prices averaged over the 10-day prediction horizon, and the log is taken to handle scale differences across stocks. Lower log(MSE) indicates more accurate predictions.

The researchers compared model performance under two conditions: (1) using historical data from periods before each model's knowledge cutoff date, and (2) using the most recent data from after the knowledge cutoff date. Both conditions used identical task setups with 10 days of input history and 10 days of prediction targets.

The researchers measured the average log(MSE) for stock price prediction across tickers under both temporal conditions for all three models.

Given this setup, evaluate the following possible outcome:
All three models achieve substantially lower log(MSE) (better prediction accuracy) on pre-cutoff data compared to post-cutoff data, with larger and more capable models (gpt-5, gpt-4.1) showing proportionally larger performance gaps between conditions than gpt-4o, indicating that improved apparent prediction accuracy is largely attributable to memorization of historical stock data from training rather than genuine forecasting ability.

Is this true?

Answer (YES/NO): NO